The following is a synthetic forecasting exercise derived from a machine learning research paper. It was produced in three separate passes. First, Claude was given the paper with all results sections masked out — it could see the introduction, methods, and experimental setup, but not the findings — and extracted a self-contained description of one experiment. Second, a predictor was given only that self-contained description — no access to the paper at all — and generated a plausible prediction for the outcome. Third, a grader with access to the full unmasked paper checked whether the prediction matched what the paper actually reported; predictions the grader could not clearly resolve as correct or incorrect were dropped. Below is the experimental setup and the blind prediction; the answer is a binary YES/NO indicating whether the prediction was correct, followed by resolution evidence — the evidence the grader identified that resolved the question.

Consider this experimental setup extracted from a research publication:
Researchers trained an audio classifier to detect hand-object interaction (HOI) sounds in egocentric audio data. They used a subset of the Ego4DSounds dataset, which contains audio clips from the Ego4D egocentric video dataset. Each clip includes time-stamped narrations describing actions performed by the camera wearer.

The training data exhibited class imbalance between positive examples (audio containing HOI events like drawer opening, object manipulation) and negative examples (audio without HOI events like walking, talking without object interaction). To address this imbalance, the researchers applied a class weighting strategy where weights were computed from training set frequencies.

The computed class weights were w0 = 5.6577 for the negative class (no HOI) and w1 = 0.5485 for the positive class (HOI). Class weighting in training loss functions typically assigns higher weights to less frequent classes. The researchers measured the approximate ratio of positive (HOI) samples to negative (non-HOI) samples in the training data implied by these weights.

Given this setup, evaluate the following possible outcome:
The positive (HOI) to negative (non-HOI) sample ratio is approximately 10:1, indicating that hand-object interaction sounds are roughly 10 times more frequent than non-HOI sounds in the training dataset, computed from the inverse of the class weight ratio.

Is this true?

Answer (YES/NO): YES